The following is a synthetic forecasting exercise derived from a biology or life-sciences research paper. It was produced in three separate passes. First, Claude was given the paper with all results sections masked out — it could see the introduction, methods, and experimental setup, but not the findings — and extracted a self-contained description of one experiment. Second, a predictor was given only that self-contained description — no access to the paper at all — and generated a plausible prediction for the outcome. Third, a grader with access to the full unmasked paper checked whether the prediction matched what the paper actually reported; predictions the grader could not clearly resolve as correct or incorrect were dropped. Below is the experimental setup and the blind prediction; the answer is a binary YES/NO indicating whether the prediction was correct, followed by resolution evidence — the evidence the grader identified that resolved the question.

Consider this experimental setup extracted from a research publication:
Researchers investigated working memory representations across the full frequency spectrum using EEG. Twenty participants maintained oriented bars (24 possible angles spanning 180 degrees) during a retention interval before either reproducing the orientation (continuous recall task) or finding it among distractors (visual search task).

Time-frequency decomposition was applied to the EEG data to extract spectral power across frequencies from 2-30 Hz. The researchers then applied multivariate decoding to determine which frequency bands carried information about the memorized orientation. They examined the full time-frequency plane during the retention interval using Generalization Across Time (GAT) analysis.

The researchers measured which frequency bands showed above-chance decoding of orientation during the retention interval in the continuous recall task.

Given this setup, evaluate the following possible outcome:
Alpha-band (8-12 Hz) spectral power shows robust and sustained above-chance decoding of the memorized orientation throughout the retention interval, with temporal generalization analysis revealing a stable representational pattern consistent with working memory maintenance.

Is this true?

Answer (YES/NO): NO